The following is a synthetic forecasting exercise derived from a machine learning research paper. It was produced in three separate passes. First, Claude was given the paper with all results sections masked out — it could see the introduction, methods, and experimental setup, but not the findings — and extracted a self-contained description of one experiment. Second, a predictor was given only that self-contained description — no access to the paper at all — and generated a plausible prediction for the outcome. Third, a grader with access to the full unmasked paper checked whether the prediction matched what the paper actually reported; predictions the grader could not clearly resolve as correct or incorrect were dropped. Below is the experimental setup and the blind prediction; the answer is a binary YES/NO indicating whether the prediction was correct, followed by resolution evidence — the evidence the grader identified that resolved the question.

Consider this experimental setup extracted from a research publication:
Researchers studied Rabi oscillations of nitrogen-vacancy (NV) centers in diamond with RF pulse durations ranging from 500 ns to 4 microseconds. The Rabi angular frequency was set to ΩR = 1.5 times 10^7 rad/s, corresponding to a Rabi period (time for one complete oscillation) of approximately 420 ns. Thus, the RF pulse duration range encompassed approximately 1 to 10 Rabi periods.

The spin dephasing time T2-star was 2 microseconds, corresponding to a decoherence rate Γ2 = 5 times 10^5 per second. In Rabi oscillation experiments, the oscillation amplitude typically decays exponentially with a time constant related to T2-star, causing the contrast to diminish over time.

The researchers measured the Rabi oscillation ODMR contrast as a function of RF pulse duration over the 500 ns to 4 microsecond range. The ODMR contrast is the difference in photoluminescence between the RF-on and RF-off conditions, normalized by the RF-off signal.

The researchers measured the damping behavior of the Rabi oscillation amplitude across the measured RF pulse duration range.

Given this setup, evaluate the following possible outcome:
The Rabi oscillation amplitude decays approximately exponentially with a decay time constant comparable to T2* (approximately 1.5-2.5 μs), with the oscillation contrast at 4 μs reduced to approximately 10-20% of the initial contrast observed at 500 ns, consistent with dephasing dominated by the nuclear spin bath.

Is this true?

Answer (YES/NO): NO